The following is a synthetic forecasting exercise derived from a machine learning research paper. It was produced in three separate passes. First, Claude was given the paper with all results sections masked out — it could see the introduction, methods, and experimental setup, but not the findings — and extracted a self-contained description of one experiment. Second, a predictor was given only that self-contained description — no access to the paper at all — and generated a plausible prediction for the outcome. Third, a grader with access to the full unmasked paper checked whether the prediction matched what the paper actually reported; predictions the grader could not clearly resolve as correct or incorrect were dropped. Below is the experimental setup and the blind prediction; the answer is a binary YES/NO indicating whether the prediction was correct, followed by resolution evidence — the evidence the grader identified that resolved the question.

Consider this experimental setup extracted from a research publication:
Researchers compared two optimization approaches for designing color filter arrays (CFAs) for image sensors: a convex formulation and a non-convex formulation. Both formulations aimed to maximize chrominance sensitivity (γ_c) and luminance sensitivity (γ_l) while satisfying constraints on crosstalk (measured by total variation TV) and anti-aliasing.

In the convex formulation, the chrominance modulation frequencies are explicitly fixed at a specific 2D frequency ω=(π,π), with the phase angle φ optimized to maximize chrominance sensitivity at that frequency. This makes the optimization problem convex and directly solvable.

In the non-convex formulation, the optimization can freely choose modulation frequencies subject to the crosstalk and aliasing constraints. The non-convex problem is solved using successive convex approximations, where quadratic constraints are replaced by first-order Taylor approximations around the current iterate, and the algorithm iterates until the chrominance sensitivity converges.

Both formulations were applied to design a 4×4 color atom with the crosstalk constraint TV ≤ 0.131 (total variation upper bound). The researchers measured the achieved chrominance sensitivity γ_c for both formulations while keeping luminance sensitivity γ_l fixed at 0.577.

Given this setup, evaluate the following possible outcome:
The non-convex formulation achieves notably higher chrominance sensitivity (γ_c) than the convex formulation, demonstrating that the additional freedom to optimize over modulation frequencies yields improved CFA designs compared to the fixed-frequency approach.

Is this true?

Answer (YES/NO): YES